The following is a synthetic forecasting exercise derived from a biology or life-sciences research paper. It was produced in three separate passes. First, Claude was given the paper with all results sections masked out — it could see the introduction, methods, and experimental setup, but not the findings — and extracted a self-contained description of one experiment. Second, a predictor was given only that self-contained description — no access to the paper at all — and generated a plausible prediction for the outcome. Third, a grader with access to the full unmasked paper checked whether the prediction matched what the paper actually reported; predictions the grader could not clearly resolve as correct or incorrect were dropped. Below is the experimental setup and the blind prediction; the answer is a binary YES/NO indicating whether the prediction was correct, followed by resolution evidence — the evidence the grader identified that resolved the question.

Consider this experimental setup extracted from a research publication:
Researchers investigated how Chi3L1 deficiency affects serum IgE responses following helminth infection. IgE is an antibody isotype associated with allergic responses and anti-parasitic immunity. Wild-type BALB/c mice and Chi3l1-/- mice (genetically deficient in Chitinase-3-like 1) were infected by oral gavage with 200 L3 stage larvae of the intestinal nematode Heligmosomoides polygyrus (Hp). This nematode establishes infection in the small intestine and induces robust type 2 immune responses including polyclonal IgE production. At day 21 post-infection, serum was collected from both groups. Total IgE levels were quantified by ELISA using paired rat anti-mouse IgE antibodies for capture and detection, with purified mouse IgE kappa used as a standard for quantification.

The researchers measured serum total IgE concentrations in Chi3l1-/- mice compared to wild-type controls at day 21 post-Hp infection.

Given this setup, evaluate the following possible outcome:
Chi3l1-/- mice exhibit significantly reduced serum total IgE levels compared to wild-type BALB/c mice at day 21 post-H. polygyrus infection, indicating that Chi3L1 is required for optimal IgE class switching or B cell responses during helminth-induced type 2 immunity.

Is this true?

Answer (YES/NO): YES